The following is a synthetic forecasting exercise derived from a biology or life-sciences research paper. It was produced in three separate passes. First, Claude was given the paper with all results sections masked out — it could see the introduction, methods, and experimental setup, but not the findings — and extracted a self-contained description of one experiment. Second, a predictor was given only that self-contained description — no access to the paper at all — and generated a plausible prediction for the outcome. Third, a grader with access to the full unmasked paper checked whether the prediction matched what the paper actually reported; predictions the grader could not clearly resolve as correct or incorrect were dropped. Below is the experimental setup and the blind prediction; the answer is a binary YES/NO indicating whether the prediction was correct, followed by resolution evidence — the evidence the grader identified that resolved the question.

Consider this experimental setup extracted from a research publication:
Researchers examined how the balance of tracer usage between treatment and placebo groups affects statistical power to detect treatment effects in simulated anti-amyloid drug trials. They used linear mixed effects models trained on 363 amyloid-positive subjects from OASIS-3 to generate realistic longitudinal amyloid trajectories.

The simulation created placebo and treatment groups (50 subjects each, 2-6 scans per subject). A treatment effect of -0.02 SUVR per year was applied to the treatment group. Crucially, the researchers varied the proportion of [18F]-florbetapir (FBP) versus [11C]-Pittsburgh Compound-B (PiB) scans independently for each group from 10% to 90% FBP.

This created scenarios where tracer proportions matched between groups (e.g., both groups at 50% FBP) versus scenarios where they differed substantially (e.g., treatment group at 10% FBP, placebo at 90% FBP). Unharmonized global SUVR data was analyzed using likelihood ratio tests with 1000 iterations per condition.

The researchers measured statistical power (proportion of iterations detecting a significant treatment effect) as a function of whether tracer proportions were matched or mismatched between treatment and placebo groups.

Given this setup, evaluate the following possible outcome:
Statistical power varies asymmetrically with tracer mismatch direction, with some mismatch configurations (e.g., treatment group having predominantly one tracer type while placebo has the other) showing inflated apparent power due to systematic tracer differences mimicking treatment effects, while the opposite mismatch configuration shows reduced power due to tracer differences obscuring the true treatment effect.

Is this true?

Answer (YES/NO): YES